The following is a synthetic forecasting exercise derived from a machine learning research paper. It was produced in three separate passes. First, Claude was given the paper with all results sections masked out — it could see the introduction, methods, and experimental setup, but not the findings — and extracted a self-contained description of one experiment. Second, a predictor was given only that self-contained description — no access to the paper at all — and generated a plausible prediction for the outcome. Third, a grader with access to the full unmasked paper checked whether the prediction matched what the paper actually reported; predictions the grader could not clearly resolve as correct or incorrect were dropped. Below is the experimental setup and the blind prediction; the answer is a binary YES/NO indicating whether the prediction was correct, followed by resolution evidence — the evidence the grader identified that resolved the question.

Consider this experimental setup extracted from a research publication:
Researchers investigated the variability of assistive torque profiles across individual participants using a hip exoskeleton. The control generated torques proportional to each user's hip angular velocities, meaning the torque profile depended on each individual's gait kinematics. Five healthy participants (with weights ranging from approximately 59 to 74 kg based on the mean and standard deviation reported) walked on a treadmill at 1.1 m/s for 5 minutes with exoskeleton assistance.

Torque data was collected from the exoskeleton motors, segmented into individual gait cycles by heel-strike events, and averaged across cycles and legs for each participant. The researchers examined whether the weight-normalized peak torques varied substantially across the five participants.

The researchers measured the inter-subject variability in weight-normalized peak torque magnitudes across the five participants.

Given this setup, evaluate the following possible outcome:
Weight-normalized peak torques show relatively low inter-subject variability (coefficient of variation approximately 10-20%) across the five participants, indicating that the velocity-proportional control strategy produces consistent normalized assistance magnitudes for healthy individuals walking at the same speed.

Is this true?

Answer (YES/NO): YES